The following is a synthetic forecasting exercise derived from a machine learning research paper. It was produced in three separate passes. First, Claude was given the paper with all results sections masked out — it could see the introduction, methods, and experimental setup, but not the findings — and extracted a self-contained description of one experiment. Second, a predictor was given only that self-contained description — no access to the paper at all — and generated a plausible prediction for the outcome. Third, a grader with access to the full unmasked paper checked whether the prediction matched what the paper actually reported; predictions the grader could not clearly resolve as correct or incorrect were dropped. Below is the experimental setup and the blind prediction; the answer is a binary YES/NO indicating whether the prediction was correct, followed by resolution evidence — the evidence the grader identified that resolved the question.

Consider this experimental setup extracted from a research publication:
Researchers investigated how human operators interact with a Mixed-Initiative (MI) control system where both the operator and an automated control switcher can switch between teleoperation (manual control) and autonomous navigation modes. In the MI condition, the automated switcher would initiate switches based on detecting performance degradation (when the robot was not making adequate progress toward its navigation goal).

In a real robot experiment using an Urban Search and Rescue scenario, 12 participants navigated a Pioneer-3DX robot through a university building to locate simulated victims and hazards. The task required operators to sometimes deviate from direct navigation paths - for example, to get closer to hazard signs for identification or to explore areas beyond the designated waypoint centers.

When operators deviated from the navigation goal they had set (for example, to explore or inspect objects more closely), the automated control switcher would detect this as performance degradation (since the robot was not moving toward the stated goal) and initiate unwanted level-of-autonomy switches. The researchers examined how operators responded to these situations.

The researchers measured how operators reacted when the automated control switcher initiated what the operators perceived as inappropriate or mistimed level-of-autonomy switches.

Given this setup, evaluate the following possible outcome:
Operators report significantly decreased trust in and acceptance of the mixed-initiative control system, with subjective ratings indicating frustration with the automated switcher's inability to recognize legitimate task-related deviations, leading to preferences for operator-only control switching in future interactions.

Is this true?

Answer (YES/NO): NO